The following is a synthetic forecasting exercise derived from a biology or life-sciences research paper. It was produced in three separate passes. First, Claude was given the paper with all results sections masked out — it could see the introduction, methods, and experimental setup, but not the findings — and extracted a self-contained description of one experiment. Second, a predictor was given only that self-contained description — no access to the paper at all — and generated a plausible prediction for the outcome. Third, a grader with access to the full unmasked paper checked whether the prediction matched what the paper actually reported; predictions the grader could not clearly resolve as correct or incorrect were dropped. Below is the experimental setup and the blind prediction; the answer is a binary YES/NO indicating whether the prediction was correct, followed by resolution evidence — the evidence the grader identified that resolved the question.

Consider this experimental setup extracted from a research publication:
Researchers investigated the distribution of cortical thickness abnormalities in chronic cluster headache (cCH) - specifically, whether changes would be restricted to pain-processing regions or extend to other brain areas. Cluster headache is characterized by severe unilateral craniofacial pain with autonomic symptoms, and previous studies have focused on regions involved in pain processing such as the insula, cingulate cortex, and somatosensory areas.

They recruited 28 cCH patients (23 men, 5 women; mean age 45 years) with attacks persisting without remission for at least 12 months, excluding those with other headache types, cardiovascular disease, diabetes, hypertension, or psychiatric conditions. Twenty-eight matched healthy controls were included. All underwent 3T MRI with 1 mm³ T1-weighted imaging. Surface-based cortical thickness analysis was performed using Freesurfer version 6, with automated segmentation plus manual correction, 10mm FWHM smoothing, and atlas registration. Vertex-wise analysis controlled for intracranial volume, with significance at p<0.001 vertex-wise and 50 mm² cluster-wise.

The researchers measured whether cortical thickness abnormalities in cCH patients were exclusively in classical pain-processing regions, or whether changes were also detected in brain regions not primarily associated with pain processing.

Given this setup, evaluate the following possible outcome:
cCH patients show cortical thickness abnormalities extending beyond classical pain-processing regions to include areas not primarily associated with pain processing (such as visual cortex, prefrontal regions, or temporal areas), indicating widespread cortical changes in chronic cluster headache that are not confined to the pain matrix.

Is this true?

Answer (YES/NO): YES